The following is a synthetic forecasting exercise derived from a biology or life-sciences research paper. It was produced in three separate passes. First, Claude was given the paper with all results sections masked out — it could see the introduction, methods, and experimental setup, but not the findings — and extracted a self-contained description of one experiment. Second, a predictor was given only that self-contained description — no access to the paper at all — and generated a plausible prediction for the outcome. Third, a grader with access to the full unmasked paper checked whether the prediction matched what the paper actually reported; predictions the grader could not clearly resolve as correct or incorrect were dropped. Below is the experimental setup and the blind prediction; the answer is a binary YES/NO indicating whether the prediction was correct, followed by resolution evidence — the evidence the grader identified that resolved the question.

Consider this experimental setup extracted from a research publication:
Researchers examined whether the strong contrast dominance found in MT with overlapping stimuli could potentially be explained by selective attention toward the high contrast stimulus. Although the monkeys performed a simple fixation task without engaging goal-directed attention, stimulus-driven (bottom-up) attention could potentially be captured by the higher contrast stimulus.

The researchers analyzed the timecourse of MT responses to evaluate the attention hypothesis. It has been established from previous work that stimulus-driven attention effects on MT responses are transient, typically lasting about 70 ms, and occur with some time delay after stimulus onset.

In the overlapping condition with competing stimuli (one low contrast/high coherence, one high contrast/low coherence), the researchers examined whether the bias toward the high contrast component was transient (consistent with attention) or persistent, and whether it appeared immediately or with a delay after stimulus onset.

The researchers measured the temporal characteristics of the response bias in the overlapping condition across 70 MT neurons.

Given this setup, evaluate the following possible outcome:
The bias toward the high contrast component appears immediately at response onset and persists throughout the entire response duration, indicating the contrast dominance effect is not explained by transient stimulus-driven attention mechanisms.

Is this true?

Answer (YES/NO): YES